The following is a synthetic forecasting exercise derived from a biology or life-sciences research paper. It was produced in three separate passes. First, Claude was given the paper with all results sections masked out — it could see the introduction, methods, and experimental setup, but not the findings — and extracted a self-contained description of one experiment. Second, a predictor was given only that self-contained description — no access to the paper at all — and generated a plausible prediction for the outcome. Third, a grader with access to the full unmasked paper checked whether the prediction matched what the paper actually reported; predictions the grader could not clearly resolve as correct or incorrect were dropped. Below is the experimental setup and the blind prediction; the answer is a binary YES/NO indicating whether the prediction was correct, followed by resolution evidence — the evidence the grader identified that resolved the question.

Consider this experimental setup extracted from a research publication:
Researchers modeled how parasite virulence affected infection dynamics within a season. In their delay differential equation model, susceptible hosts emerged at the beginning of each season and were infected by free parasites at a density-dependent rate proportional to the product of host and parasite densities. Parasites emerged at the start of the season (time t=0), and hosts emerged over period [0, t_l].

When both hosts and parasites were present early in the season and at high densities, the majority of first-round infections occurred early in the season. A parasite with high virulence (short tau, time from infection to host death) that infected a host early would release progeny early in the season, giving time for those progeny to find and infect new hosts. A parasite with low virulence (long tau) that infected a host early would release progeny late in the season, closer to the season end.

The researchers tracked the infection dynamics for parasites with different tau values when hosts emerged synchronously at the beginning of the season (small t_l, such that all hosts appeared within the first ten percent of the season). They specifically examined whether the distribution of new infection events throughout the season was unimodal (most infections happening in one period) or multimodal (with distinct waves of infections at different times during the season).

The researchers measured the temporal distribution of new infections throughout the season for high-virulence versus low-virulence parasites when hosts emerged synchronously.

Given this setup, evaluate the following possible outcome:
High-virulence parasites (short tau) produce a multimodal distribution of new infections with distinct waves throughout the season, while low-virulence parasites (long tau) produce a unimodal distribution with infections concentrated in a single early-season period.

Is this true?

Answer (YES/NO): YES